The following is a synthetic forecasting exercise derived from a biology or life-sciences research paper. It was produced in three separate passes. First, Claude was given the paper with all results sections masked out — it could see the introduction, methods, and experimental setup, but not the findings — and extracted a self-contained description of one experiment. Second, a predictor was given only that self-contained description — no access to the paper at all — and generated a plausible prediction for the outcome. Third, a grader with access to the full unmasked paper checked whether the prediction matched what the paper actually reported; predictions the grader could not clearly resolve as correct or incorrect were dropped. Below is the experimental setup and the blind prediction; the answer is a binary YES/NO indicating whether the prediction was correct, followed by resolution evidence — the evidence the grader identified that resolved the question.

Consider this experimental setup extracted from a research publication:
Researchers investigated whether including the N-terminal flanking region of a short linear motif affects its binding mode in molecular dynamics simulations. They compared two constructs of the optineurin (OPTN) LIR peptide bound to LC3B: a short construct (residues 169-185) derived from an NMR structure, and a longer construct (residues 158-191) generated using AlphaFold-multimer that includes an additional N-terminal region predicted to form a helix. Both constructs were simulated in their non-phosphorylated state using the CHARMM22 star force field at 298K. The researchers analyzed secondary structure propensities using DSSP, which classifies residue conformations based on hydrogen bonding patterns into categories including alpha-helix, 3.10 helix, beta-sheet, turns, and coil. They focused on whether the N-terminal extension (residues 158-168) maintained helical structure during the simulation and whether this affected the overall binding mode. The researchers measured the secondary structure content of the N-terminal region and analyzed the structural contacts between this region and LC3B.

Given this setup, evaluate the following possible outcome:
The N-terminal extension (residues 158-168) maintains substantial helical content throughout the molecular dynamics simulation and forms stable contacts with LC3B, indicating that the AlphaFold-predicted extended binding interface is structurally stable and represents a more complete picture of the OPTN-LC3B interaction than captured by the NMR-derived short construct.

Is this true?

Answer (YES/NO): NO